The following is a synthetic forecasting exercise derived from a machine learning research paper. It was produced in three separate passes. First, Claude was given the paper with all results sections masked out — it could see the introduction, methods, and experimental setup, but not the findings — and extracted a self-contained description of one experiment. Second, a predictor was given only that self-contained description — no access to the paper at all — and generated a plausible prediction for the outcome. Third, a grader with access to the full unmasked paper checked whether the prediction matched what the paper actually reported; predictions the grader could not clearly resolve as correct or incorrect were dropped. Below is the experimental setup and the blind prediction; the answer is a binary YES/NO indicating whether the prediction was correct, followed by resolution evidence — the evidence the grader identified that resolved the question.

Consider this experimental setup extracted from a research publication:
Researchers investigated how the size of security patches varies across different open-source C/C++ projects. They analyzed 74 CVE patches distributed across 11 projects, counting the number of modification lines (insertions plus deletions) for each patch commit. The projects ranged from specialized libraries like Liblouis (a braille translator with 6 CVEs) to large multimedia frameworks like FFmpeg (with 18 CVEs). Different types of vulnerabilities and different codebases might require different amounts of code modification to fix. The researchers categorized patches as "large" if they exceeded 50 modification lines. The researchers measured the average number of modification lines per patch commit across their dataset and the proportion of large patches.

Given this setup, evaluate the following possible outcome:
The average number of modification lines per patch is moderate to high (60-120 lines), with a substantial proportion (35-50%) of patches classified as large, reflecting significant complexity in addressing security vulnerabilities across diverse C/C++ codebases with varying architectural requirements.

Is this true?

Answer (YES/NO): NO